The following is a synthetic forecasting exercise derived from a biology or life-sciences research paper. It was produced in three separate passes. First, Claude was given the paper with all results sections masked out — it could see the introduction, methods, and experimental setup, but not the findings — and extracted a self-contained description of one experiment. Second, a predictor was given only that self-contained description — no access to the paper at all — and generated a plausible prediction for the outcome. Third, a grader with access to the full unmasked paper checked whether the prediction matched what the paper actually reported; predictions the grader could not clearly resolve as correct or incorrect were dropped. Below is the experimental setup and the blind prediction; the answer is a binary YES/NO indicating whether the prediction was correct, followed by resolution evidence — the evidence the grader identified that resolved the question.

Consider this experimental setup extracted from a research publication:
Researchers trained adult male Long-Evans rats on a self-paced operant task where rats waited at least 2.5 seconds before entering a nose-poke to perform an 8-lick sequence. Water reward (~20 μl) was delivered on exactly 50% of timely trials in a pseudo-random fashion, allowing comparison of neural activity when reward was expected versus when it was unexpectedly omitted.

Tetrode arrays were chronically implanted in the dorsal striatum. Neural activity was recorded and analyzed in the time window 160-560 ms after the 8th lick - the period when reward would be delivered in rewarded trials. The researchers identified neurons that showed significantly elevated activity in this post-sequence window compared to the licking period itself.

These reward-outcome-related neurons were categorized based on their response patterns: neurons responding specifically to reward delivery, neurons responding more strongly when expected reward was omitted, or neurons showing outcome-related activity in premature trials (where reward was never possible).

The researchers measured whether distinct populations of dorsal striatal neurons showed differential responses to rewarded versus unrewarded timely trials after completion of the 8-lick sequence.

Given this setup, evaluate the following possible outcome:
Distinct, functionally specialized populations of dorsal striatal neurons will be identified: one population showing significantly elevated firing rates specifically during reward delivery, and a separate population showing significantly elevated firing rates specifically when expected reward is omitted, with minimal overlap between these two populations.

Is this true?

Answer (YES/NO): YES